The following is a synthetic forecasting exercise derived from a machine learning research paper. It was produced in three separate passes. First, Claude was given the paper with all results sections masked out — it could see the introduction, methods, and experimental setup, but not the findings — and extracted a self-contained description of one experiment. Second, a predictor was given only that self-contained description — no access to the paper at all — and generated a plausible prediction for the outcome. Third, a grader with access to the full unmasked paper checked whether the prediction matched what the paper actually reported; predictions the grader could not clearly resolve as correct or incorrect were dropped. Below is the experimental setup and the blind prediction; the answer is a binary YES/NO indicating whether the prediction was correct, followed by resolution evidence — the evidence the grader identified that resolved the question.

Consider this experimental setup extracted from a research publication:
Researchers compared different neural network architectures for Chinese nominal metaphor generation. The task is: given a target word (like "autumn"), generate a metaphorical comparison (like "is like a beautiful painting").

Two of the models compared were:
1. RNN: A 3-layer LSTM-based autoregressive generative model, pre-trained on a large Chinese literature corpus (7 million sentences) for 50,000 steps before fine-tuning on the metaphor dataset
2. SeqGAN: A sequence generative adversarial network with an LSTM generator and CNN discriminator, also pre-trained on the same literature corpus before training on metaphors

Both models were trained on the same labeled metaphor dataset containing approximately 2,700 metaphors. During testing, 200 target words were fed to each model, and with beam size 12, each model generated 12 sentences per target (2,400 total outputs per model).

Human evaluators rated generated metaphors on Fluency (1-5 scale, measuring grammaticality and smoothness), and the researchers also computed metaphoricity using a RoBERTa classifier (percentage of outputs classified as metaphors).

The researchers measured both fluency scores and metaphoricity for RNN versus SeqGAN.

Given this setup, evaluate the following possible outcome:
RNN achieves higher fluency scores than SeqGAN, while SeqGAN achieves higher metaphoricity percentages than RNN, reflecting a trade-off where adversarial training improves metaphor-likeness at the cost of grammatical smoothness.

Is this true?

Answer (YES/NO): NO